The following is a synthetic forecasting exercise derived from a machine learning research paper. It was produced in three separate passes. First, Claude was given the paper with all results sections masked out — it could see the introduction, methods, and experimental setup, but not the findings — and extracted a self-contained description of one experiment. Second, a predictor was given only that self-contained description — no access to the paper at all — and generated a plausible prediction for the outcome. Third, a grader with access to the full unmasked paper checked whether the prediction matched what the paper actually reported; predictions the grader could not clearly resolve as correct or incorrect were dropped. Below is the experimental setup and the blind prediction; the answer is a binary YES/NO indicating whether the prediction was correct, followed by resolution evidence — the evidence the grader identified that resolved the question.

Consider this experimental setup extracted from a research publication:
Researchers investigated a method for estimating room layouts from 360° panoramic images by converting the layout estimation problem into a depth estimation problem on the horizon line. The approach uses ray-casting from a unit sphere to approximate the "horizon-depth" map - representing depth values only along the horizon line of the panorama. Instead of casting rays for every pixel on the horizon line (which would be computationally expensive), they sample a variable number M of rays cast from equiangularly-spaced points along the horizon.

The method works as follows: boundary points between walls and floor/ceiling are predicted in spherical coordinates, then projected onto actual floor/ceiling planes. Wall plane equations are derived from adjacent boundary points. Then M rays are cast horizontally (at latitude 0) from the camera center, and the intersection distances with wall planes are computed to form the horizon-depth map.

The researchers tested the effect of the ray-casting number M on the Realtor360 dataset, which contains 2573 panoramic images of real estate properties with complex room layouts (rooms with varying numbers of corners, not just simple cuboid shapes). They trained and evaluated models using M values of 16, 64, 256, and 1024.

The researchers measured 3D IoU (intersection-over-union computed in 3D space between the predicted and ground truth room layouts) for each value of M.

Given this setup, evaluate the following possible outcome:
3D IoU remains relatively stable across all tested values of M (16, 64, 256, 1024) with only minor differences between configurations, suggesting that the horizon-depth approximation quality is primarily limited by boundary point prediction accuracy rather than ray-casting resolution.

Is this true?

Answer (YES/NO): NO